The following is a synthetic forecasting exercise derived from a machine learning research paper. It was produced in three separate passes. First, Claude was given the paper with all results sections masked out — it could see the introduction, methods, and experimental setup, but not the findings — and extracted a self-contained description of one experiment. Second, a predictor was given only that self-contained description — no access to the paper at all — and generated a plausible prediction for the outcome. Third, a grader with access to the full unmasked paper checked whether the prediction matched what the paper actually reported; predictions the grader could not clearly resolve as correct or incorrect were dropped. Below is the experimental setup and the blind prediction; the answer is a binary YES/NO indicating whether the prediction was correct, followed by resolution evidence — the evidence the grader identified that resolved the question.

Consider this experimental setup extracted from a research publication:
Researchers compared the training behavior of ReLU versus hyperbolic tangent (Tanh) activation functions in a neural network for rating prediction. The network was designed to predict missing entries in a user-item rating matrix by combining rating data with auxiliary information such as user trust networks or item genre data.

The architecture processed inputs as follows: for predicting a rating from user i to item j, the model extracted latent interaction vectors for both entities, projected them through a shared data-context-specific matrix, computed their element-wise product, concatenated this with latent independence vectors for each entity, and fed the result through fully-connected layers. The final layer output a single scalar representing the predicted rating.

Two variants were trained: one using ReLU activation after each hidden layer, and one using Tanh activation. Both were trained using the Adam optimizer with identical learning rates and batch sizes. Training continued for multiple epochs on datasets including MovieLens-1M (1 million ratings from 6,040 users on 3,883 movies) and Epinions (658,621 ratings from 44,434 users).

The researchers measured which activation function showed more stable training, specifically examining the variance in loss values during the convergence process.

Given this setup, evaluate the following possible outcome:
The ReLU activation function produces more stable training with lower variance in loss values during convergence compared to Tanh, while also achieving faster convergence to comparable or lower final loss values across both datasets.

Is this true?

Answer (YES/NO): NO